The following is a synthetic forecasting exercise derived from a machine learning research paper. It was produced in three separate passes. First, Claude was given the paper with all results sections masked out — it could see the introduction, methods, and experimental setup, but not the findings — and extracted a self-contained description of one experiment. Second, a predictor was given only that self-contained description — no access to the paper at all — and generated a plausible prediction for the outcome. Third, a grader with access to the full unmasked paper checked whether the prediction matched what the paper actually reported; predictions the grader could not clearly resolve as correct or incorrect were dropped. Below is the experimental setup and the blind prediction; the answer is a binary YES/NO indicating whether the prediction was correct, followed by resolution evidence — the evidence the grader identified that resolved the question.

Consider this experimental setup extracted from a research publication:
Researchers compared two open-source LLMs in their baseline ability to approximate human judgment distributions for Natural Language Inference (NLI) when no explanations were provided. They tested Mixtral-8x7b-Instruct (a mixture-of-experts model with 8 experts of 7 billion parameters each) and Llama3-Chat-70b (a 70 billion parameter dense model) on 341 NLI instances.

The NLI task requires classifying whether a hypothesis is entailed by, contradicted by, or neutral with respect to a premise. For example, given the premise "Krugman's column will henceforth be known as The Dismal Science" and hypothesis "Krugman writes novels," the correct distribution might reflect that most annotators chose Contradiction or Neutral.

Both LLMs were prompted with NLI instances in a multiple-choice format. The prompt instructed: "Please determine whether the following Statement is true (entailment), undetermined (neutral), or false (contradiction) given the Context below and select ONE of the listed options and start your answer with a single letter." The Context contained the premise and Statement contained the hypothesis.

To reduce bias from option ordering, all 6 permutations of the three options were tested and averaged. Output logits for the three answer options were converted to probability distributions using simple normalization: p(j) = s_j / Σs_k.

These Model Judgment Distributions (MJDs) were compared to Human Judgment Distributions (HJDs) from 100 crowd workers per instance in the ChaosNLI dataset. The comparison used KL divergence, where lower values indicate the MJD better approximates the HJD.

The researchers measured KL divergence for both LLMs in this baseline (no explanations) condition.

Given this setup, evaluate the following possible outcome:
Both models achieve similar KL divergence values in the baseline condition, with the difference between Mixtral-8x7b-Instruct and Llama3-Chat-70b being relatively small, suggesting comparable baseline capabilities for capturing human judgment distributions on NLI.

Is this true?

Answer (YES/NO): NO